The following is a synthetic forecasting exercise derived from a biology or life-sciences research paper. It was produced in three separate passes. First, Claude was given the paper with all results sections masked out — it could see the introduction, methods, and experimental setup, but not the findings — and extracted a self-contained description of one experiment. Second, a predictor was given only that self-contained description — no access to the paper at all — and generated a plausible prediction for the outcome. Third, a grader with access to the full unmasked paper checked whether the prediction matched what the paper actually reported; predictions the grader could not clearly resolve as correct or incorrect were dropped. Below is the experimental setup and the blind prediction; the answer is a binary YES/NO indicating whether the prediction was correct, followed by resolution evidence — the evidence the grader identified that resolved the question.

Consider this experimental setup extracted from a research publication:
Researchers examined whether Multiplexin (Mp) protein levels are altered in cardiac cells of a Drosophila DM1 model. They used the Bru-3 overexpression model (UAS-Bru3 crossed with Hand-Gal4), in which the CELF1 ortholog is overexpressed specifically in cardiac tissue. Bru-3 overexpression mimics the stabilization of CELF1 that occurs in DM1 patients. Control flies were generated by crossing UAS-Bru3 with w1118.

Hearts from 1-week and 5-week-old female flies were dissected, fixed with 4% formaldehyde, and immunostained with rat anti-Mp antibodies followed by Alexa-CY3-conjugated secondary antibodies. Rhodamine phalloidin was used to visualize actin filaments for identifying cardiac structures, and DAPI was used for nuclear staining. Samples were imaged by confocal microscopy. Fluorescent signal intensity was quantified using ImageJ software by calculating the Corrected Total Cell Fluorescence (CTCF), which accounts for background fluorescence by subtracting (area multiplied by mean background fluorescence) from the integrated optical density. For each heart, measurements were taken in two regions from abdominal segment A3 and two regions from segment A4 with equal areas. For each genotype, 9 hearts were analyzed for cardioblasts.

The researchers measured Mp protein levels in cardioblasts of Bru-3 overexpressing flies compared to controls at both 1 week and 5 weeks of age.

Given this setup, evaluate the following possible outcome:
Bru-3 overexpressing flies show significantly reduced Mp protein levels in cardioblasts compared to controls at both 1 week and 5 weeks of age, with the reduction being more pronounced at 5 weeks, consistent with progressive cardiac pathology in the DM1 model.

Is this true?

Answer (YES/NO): NO